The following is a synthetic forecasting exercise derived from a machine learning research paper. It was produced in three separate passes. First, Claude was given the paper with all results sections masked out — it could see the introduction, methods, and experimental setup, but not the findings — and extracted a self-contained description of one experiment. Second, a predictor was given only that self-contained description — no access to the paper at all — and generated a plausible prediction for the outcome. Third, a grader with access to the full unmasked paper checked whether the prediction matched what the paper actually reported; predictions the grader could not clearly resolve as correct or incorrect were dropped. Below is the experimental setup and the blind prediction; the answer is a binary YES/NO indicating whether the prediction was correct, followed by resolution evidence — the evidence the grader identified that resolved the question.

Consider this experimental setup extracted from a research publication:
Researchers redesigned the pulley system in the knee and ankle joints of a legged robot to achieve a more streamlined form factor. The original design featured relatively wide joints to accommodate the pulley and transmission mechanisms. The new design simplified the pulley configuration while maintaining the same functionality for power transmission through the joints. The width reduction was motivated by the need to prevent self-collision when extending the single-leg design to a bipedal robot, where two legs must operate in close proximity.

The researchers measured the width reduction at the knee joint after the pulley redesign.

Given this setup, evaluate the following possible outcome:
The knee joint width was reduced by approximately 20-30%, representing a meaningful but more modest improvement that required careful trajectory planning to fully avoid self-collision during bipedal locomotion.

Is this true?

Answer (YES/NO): YES